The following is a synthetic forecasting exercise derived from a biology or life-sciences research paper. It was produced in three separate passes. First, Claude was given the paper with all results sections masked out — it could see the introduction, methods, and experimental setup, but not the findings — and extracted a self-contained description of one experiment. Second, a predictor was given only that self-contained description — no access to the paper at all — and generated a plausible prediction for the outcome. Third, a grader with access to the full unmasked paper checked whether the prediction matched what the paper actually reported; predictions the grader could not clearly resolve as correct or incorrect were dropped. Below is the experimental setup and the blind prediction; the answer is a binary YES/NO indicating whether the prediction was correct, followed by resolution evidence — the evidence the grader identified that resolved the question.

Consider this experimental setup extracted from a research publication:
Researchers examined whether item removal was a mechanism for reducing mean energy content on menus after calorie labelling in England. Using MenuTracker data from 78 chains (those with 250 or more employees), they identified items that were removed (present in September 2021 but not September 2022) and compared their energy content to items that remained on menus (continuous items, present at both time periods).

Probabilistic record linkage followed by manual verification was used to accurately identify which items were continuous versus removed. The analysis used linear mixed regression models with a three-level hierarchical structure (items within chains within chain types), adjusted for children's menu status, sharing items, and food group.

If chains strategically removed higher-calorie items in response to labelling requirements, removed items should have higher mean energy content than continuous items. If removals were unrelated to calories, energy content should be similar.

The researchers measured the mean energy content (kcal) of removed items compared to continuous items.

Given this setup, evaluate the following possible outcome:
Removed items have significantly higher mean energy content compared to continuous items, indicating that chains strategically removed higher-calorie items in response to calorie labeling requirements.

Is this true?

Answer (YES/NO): YES